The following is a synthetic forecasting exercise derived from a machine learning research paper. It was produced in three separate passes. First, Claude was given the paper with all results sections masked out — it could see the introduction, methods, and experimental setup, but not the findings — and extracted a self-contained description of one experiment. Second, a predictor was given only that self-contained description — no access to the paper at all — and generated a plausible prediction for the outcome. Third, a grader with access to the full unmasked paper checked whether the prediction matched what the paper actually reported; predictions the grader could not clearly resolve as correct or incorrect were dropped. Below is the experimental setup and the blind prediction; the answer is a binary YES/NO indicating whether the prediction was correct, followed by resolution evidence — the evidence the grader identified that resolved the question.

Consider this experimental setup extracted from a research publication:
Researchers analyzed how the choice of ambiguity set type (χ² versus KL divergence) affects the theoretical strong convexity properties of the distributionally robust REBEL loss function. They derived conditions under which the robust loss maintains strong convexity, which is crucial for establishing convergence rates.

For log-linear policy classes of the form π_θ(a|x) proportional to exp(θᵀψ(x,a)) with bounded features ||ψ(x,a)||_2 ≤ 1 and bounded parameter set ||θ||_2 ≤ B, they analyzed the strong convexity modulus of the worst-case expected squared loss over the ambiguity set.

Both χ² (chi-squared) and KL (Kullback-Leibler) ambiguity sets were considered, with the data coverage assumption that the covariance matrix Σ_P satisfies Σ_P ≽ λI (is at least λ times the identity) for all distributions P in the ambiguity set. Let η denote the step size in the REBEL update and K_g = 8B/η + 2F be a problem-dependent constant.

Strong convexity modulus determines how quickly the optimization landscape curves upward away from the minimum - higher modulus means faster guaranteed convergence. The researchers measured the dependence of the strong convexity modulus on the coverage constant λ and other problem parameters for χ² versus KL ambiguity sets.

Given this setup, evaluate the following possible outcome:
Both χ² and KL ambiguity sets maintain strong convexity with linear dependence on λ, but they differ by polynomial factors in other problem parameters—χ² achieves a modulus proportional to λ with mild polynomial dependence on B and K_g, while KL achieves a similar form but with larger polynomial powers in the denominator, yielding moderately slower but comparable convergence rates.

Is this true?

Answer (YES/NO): NO